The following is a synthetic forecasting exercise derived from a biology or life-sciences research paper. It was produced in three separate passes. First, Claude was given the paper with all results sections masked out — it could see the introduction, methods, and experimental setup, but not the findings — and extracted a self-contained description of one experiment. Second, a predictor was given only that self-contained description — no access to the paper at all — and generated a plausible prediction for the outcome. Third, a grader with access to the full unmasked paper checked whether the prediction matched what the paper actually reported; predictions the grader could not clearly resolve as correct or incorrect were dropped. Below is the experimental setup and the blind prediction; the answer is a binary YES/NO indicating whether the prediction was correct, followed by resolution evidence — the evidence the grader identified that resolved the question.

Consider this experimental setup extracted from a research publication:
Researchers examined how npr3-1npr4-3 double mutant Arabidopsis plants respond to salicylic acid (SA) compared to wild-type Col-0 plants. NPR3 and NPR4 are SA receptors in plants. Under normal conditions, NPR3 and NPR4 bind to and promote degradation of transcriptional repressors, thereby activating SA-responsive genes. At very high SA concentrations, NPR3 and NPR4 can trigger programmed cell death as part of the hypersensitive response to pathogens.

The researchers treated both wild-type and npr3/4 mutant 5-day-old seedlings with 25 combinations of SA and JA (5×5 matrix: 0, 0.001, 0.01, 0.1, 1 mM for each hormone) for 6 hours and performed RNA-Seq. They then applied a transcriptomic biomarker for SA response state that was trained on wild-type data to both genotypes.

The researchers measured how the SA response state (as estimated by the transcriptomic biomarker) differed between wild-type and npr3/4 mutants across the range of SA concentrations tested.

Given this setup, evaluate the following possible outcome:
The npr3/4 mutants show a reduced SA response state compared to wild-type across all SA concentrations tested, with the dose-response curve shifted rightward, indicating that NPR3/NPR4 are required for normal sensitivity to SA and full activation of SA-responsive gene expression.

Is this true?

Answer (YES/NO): NO